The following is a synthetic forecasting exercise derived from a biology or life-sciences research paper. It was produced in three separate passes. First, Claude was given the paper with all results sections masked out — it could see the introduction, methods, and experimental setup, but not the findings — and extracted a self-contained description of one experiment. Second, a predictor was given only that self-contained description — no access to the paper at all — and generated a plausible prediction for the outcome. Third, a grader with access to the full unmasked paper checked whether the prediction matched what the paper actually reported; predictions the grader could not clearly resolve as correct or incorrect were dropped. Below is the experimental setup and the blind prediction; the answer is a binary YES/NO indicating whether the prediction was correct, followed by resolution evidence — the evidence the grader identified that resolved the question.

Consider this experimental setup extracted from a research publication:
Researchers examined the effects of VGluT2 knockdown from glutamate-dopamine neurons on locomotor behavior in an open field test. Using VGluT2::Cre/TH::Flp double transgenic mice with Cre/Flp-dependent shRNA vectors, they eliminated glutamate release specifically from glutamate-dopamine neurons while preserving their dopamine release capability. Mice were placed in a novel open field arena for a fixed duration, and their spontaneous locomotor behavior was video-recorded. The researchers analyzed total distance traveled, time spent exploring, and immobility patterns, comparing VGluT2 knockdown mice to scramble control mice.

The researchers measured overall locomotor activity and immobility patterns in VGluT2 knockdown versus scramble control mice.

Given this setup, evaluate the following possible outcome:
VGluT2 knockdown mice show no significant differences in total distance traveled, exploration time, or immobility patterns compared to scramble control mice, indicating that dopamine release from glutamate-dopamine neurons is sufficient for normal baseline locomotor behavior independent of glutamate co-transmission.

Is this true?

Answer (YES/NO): NO